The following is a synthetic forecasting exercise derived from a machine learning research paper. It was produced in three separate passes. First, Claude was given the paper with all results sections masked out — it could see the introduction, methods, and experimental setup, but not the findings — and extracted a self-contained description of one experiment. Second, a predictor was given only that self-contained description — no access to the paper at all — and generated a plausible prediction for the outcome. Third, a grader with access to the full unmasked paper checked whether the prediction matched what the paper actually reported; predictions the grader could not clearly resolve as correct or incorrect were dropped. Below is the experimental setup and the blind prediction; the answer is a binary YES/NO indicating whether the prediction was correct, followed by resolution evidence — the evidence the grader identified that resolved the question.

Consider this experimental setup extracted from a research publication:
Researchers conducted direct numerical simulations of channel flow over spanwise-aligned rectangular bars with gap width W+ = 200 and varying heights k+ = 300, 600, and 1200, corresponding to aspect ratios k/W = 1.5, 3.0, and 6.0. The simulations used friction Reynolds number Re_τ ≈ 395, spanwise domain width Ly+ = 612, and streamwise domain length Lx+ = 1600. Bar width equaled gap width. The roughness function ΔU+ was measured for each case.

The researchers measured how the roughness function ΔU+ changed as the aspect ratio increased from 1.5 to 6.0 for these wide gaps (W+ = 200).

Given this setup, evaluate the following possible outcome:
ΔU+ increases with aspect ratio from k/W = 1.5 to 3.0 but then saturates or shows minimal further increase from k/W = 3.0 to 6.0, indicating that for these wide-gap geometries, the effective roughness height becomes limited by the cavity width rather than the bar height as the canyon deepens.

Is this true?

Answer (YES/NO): YES